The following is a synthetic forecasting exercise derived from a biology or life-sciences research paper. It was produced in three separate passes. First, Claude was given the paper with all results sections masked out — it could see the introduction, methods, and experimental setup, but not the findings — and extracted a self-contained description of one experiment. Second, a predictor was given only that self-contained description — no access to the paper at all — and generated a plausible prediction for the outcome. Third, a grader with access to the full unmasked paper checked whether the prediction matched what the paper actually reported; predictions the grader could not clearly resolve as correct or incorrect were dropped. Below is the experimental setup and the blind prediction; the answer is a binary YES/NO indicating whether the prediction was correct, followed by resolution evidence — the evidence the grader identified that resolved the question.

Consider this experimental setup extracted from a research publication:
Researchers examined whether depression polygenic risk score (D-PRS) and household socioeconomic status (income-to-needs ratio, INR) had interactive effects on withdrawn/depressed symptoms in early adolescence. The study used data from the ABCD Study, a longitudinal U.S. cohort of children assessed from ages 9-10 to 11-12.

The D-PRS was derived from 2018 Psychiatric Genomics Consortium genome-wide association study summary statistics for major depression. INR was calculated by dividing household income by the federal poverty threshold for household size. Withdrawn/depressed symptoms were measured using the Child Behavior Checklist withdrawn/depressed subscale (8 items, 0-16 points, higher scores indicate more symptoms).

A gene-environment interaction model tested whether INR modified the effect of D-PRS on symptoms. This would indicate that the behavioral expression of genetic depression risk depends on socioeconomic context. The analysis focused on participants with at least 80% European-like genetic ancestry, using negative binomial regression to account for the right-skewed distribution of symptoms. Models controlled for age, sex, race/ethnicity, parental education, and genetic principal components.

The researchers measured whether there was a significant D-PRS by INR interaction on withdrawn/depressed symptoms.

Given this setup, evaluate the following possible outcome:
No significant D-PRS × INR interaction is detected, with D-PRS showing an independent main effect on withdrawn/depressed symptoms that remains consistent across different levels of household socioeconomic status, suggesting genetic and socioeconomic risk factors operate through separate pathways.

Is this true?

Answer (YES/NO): YES